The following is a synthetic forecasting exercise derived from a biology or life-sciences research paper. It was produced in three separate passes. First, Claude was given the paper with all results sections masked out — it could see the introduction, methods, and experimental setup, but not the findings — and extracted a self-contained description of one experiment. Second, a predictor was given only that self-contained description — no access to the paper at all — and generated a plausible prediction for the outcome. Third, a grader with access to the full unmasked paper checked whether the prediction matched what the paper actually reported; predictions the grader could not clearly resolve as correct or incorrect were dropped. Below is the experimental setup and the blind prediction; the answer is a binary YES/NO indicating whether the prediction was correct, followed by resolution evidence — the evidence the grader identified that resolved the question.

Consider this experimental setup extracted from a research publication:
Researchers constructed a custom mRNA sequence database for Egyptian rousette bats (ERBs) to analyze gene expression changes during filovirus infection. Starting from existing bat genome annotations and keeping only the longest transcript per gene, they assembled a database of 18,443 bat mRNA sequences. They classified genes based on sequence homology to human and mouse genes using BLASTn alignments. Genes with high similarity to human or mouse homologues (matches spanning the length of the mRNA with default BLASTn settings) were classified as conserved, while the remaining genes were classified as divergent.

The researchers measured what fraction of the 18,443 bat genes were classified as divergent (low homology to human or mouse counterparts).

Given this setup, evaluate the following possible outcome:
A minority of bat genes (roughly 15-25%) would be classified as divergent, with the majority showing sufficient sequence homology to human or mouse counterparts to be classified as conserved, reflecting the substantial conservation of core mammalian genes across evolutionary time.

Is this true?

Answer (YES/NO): NO